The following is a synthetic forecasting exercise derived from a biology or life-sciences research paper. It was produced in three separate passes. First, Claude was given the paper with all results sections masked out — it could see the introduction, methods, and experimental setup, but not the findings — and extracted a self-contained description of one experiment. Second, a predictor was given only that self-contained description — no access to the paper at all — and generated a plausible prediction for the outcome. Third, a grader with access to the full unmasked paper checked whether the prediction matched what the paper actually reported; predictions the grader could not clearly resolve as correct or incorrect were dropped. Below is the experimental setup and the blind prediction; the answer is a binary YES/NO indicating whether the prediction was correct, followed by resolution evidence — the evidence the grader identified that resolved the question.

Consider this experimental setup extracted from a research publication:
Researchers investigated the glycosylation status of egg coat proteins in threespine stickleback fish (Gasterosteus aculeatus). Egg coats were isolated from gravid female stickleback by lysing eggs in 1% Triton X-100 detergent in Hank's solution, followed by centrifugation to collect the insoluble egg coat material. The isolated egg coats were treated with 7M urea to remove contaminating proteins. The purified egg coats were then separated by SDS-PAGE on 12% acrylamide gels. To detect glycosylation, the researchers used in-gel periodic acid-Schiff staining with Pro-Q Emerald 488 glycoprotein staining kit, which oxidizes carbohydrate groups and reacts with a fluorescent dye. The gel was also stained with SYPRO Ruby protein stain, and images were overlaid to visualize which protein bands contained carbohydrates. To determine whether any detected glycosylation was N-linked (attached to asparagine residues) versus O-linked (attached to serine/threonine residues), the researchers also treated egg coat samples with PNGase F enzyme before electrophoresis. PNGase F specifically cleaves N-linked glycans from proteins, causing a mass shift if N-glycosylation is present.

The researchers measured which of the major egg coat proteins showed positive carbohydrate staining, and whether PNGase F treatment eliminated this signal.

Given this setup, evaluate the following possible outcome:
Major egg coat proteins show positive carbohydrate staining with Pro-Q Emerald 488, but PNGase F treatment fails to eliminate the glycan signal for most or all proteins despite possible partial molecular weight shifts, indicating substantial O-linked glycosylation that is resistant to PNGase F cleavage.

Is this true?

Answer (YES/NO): NO